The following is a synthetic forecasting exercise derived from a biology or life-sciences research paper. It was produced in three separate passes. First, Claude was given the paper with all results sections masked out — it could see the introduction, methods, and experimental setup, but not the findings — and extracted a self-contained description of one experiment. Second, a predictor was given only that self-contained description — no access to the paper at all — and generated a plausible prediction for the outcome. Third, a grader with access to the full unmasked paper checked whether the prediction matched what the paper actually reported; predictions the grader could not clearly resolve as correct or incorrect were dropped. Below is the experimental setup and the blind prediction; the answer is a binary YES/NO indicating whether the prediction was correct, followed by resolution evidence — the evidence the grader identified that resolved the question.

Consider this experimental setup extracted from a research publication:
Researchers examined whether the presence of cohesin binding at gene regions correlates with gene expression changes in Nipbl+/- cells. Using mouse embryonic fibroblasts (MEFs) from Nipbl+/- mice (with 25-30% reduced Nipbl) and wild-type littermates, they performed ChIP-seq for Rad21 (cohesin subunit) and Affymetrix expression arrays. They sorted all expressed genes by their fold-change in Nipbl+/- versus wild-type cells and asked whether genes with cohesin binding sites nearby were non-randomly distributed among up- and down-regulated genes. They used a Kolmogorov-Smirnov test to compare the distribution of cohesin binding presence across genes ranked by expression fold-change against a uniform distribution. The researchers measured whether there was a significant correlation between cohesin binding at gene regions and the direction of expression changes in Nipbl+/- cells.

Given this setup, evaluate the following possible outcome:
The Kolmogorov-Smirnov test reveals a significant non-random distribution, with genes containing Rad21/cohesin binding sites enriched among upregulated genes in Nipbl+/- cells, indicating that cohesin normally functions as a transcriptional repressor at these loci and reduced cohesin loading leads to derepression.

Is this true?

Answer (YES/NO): NO